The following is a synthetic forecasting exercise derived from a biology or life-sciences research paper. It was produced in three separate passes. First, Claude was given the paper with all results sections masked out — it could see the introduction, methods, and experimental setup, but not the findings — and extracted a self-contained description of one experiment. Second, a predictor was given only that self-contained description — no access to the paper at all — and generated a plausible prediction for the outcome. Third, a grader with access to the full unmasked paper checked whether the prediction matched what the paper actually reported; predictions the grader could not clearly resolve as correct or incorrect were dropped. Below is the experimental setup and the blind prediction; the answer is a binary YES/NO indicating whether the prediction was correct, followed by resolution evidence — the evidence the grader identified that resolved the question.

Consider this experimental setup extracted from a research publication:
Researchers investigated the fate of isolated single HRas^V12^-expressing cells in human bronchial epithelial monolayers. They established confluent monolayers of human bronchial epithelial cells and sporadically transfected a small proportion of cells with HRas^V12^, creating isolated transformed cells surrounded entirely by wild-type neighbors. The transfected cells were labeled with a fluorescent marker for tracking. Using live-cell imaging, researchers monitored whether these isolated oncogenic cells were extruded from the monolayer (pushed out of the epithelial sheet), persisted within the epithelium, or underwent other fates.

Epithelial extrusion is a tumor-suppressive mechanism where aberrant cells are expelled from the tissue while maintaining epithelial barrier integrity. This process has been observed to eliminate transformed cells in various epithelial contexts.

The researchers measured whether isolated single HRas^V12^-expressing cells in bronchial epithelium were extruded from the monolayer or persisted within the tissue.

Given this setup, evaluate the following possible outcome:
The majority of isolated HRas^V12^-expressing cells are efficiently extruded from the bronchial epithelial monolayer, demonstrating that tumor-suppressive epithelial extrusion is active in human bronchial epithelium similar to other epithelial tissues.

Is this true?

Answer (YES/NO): NO